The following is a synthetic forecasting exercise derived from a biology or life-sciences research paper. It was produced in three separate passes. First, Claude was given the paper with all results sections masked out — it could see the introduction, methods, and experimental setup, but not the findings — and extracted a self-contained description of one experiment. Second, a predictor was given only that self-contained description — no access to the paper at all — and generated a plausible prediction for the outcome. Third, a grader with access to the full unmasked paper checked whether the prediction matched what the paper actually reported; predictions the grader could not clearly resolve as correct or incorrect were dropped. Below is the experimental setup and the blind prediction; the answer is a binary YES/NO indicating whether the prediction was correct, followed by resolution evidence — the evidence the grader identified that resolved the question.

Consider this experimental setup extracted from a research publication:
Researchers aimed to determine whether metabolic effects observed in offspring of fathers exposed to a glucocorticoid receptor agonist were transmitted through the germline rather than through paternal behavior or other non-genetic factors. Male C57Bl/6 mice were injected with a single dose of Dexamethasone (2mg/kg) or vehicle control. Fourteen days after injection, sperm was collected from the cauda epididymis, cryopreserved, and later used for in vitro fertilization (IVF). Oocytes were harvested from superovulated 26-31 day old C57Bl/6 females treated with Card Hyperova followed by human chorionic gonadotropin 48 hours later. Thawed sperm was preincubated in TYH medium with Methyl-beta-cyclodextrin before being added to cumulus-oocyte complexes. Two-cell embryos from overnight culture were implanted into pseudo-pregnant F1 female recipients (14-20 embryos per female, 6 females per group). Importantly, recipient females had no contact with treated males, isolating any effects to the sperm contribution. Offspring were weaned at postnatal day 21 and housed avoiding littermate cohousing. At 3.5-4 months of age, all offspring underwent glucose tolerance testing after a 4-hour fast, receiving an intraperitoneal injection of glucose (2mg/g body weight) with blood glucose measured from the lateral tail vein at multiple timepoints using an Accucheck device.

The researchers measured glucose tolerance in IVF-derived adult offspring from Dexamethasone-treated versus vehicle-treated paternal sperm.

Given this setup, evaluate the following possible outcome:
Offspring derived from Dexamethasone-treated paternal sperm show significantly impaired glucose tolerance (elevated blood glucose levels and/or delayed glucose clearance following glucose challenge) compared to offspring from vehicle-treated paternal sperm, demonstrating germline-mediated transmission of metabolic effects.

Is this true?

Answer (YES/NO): NO